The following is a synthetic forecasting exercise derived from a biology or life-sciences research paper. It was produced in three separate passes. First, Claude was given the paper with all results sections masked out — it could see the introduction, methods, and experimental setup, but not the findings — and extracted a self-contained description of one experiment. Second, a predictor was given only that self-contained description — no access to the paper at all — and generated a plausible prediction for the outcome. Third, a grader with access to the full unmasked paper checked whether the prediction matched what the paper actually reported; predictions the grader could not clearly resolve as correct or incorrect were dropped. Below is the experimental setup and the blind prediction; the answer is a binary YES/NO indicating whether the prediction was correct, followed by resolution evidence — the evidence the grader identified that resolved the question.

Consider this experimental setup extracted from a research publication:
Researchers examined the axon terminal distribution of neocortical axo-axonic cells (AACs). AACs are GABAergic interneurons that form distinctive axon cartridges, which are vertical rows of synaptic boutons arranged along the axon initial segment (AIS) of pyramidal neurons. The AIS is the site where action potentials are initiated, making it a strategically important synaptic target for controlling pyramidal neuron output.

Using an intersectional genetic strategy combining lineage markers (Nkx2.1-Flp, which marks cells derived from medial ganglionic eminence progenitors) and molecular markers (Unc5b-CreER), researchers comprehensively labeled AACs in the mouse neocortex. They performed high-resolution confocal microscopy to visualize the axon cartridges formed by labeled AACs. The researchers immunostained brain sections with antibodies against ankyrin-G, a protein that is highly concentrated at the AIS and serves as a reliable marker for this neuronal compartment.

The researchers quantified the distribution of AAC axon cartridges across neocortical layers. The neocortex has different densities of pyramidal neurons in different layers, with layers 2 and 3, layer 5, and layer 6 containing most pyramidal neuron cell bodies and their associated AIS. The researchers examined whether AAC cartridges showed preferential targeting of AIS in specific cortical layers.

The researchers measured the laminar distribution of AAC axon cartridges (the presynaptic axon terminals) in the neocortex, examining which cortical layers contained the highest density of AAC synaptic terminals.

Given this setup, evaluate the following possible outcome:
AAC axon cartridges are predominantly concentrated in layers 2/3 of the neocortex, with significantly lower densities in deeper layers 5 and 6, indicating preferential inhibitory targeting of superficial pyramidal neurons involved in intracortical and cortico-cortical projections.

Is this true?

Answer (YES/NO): YES